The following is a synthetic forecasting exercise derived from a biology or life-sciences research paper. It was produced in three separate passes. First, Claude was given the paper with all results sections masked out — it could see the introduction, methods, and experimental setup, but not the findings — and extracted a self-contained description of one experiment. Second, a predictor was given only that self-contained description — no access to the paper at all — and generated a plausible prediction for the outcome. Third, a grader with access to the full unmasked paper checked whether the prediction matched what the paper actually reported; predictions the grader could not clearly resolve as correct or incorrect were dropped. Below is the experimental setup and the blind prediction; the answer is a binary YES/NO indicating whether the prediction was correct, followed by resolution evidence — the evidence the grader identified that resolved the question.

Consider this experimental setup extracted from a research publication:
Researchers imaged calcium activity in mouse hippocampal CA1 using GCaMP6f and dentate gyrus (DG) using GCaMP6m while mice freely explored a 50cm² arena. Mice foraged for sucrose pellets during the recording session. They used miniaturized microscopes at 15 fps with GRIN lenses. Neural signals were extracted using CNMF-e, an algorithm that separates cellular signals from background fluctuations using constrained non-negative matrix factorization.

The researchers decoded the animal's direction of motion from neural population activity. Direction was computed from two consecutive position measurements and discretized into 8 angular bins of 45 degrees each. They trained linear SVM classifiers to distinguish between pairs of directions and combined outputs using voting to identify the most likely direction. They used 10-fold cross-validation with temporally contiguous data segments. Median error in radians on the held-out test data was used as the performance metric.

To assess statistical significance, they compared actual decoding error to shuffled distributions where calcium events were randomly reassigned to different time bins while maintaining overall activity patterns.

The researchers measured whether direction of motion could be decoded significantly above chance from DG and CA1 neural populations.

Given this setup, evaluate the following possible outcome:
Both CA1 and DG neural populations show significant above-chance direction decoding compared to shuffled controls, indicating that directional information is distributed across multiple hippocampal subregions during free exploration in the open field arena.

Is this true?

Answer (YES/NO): YES